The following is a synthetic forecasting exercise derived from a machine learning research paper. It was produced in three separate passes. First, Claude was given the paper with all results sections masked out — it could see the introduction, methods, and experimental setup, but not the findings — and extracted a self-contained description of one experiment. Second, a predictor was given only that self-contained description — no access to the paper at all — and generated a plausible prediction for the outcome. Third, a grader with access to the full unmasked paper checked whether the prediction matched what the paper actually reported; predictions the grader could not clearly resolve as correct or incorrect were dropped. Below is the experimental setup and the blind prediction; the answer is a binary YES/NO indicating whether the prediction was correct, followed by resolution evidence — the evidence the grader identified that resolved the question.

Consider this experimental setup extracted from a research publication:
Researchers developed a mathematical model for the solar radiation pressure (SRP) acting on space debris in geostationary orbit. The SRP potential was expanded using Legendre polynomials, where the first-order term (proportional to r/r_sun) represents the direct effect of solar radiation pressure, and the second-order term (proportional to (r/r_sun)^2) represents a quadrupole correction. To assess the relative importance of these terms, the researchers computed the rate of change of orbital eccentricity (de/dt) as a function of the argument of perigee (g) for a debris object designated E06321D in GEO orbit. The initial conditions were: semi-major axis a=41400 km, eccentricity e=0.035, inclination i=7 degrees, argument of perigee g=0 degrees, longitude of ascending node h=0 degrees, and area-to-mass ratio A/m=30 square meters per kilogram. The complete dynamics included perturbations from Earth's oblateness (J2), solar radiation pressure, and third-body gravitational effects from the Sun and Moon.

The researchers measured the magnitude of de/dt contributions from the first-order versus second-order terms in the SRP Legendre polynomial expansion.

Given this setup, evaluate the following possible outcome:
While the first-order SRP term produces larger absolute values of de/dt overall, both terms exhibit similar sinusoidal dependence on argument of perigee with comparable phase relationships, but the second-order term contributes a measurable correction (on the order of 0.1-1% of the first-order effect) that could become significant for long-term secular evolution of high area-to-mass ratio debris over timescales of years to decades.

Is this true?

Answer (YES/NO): NO